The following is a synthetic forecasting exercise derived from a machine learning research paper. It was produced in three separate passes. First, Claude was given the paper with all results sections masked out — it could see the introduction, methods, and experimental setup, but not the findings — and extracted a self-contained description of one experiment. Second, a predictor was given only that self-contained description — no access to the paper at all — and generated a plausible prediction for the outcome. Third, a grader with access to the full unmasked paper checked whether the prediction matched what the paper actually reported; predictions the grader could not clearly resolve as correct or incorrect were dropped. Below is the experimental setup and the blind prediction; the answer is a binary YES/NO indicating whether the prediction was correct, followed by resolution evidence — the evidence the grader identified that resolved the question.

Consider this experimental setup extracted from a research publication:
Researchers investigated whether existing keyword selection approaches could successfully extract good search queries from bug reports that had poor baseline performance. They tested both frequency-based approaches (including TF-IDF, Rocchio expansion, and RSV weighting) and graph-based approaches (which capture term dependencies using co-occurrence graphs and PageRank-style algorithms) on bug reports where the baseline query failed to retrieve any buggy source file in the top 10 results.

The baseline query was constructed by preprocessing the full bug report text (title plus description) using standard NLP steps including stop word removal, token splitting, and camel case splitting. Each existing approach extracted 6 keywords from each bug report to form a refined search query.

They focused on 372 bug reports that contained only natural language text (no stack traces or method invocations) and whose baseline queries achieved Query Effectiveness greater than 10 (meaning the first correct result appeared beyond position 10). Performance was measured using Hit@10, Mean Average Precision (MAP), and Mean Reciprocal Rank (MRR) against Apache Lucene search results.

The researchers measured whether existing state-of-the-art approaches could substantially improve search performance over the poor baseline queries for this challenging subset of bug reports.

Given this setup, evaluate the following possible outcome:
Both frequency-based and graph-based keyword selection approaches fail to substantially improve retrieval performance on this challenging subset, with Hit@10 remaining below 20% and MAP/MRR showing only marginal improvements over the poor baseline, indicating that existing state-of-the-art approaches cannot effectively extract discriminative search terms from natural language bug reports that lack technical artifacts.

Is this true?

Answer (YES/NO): YES